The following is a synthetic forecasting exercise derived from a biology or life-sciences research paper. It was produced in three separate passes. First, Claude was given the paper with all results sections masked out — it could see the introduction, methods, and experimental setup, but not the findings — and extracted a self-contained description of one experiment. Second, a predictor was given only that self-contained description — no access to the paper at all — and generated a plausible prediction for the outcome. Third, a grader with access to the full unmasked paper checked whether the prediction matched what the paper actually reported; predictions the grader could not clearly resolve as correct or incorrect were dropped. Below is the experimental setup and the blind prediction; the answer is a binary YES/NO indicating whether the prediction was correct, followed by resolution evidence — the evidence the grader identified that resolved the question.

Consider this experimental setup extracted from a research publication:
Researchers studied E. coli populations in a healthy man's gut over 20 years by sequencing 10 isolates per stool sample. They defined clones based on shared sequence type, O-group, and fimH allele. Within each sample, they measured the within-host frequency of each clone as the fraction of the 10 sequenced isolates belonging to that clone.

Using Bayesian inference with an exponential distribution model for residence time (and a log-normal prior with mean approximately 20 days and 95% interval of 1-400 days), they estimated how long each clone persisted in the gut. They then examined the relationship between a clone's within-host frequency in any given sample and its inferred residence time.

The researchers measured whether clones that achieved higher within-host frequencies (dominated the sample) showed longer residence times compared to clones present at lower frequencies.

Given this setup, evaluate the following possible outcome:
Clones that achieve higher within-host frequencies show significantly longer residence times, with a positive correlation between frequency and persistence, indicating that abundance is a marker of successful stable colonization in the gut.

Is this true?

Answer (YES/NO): YES